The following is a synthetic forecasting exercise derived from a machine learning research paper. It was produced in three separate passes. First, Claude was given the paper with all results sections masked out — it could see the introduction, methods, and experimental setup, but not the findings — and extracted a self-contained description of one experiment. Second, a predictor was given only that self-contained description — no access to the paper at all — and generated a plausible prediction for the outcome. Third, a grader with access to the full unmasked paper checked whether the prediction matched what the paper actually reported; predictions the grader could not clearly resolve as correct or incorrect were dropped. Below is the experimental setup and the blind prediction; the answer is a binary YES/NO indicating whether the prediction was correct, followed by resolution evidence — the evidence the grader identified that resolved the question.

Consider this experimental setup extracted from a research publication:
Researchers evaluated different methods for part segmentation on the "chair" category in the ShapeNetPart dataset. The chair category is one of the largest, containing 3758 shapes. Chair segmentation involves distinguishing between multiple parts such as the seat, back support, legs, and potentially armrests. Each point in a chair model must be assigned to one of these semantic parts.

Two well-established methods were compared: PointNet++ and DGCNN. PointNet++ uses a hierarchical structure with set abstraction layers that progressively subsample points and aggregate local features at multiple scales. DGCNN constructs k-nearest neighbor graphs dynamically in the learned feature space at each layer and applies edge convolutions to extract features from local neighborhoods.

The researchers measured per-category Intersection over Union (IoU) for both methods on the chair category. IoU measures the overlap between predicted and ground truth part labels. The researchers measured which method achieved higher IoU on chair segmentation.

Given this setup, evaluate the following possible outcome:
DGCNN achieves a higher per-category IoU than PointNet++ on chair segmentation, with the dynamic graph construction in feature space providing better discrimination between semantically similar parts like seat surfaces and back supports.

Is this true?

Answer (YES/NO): NO